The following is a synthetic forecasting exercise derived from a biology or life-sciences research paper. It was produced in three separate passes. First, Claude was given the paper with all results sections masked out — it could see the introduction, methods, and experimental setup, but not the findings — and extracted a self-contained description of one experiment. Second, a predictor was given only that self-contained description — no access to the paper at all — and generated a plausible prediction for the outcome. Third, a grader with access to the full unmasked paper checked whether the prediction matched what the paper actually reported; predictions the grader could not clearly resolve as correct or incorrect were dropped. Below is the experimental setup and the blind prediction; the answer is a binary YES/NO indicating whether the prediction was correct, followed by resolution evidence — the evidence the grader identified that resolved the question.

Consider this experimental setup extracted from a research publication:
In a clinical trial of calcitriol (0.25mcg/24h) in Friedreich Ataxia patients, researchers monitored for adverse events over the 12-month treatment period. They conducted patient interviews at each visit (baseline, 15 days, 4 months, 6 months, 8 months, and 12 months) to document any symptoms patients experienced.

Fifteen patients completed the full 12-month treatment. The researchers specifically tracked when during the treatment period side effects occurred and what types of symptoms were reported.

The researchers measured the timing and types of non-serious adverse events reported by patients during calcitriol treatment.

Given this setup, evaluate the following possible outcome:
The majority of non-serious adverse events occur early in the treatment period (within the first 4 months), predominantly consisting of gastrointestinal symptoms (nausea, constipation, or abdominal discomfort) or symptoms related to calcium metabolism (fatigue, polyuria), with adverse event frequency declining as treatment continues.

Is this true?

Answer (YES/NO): NO